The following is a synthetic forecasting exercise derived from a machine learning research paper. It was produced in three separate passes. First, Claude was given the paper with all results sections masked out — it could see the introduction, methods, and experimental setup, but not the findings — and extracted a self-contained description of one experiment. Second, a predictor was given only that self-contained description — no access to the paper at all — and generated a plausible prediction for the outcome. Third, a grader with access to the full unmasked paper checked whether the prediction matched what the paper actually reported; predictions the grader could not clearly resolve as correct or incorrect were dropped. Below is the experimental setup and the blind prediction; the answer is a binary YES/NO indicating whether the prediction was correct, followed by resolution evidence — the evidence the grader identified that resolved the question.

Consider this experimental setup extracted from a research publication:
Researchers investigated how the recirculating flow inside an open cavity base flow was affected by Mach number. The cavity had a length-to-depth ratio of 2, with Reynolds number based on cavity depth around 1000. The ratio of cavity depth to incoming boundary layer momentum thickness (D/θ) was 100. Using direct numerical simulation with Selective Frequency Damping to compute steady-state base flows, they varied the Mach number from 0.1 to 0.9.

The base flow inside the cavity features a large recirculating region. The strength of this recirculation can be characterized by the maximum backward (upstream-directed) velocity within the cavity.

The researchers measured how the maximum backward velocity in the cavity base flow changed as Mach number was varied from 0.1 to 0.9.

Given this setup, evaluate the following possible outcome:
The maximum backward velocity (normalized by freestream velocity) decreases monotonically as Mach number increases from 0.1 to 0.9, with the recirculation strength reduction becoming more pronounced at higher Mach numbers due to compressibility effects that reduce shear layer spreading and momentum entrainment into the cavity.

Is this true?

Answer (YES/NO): NO